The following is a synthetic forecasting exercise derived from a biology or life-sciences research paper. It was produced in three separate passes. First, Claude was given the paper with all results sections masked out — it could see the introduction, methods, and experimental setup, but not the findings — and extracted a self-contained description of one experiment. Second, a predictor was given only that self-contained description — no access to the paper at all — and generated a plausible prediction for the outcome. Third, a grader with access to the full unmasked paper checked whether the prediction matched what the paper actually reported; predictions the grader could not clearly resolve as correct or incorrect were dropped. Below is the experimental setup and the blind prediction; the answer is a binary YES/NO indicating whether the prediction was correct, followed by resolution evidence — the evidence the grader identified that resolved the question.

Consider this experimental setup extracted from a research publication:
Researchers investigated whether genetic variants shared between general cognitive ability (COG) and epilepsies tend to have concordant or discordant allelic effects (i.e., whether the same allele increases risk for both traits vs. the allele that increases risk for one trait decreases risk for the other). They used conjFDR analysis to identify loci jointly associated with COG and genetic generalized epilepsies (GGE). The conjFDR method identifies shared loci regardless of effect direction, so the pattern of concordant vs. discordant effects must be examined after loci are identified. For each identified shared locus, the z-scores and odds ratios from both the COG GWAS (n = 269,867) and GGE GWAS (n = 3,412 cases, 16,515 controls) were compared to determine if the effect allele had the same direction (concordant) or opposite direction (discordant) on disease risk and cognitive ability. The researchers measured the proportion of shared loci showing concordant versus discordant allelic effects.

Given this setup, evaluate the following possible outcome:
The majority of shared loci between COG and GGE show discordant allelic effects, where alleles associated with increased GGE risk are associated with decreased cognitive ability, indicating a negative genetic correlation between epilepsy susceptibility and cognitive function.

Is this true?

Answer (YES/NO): YES